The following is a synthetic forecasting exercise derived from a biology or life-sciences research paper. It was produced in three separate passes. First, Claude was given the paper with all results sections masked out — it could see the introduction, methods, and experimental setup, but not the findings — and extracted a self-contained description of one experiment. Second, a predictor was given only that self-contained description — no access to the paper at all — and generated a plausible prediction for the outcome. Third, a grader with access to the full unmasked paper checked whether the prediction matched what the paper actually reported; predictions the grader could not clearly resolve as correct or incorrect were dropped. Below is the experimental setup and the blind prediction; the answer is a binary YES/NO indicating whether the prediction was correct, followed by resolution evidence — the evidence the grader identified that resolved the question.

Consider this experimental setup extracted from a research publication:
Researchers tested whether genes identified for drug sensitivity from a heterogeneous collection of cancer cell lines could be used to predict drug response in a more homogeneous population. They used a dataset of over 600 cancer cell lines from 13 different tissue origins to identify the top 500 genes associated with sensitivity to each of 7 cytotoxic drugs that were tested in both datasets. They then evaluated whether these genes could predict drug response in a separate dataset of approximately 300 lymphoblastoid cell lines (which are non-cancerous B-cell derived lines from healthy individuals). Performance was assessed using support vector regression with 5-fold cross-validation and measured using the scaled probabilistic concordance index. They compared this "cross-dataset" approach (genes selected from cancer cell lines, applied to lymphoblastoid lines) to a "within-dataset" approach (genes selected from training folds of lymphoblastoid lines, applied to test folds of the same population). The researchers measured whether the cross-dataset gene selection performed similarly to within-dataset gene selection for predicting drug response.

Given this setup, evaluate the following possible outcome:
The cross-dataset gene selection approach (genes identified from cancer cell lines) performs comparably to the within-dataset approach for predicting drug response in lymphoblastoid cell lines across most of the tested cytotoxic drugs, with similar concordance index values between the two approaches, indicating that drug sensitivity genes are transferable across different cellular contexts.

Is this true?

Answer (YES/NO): YES